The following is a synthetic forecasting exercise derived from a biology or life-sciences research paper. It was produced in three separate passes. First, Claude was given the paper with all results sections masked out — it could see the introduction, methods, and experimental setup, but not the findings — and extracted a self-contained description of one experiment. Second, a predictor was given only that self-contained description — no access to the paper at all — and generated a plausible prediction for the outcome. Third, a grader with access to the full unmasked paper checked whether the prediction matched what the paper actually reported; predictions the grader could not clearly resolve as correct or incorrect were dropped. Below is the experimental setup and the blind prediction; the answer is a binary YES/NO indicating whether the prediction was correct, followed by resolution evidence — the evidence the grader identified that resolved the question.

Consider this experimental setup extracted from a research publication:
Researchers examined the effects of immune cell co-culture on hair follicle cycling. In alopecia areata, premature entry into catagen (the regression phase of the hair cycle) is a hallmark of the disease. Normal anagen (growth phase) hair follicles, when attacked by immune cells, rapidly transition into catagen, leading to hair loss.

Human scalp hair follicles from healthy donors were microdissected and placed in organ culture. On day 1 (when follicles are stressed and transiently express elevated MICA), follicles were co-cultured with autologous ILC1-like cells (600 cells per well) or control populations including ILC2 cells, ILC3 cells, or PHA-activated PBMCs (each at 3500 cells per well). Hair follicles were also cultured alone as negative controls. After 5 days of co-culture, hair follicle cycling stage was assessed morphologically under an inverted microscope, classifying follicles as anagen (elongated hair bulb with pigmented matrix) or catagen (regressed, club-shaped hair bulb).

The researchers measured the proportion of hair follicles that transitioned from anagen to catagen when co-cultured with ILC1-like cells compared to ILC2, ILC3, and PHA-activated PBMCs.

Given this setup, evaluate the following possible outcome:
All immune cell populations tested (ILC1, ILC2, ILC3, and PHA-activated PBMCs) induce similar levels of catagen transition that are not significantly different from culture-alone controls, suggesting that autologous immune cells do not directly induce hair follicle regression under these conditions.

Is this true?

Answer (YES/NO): NO